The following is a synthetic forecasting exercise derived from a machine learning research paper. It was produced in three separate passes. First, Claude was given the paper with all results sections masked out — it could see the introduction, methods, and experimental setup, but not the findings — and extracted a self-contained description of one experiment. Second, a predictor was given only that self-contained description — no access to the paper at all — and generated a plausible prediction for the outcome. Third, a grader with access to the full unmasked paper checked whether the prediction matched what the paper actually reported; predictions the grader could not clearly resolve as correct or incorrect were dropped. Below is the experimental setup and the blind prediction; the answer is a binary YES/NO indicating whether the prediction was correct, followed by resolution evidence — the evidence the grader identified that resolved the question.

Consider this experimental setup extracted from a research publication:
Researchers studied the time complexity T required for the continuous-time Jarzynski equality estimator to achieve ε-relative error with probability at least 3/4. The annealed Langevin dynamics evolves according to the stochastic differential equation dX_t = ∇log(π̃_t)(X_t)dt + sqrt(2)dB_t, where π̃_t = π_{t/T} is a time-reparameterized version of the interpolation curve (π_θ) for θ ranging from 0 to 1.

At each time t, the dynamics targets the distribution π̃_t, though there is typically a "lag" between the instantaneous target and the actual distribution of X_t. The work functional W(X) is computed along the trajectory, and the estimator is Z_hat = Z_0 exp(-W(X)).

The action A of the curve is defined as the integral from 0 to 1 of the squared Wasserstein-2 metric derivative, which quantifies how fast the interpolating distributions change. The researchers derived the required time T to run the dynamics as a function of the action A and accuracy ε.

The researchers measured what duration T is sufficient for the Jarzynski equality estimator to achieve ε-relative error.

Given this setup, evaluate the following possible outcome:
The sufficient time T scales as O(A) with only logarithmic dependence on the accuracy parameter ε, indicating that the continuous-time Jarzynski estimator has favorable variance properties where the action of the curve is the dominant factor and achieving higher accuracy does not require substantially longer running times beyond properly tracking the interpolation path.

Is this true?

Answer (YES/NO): NO